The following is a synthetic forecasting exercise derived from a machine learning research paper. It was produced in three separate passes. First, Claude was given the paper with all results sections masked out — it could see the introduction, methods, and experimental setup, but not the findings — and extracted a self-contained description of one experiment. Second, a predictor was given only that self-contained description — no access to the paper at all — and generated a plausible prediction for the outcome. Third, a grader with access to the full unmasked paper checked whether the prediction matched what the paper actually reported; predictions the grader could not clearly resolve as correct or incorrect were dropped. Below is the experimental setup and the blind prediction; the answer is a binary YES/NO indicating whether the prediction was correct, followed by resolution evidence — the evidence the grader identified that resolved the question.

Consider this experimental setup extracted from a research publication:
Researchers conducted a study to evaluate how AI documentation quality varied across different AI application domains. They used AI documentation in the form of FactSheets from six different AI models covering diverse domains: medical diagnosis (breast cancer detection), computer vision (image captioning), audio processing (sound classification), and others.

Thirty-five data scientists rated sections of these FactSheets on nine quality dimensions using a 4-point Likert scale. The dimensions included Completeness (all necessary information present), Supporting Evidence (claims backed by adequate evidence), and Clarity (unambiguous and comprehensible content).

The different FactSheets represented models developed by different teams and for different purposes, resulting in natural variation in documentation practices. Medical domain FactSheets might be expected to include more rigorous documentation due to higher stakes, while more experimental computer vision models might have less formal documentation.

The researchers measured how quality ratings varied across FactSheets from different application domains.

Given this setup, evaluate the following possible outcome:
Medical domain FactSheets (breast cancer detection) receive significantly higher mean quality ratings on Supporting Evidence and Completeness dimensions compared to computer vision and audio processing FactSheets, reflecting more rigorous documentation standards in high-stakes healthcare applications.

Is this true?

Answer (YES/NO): NO